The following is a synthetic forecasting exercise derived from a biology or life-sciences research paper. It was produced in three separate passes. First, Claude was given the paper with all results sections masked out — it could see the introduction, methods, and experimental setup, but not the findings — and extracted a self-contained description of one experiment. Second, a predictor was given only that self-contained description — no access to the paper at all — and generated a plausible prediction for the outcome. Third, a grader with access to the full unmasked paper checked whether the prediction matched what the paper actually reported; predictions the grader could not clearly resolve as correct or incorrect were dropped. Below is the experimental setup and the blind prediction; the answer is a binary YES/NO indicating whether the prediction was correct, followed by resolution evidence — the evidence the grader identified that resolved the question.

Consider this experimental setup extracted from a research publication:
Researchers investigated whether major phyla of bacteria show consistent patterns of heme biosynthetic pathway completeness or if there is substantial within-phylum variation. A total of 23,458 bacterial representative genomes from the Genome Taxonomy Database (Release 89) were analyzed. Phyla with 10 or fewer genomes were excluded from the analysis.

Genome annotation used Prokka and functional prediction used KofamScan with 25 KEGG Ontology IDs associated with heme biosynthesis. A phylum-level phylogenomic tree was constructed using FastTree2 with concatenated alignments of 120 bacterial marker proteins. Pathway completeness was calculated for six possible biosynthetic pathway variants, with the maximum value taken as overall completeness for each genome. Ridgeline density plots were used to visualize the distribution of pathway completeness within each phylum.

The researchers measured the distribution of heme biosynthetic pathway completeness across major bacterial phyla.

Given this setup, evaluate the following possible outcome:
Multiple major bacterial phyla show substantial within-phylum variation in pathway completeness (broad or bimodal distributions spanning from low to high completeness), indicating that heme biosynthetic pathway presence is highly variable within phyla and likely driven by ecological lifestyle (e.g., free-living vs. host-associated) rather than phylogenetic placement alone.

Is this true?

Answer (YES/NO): YES